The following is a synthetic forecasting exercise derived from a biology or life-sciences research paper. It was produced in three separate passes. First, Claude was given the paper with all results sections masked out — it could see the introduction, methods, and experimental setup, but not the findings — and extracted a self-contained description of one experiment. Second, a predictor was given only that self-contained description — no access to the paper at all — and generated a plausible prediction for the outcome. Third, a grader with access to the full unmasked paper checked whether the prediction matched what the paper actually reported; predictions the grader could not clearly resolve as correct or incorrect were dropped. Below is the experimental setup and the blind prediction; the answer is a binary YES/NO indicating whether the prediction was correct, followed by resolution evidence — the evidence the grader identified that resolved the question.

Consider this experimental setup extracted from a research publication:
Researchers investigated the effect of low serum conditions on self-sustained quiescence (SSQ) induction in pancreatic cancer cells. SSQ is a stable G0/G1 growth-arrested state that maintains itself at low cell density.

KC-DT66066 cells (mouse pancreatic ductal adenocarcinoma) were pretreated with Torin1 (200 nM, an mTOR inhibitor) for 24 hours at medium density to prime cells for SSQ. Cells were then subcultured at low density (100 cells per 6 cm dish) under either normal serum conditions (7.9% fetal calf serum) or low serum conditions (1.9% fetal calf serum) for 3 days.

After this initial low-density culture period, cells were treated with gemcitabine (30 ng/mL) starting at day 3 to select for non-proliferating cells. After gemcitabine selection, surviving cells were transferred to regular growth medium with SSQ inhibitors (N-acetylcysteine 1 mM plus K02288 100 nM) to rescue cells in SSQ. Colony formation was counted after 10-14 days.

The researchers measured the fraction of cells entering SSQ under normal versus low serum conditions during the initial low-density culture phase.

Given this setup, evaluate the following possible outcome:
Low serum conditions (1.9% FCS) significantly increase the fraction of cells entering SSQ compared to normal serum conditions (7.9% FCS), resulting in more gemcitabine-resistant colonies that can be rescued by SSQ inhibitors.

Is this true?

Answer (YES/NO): YES